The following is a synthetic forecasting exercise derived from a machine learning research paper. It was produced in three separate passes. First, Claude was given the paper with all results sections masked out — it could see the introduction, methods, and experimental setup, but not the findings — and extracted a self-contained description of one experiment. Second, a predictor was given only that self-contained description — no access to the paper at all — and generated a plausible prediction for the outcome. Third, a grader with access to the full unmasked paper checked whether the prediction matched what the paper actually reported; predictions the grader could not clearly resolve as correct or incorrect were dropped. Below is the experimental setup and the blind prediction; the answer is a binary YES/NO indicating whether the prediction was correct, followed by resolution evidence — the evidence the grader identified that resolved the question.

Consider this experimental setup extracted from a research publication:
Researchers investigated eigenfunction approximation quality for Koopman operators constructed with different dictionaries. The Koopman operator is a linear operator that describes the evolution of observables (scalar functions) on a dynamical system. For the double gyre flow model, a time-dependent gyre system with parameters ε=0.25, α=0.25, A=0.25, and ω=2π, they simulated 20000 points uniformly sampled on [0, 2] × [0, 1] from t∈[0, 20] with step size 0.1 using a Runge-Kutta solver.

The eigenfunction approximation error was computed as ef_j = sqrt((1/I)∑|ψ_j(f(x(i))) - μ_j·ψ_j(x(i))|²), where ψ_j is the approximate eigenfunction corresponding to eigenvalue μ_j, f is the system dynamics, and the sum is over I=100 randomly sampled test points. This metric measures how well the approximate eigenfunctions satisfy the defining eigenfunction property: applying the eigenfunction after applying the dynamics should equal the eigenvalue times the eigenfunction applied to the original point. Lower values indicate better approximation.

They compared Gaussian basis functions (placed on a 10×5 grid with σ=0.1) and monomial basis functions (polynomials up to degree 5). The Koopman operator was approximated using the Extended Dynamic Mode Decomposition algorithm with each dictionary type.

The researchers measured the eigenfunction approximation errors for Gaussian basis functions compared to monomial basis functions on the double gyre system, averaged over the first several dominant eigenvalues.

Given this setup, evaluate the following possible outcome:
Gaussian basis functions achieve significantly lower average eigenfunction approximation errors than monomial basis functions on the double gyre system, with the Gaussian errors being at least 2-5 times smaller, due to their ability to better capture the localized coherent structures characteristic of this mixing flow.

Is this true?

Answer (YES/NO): NO